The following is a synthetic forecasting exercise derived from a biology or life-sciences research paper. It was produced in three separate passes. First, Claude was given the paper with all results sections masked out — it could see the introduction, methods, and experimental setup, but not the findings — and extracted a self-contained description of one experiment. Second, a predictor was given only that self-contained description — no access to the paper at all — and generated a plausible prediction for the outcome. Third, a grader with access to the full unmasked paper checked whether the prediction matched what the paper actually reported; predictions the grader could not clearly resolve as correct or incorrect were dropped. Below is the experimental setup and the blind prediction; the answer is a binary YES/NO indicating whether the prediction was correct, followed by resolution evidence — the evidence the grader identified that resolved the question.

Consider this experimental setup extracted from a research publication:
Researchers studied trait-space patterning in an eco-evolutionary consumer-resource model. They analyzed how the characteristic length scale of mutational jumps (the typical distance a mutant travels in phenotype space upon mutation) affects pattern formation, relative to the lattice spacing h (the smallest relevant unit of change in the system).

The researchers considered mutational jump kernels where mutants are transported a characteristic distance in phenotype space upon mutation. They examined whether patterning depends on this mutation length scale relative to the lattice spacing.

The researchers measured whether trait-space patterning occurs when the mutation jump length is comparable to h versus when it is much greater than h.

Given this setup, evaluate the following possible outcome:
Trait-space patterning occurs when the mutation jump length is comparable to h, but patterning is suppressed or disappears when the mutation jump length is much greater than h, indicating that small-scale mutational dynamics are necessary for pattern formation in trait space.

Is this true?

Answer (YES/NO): NO